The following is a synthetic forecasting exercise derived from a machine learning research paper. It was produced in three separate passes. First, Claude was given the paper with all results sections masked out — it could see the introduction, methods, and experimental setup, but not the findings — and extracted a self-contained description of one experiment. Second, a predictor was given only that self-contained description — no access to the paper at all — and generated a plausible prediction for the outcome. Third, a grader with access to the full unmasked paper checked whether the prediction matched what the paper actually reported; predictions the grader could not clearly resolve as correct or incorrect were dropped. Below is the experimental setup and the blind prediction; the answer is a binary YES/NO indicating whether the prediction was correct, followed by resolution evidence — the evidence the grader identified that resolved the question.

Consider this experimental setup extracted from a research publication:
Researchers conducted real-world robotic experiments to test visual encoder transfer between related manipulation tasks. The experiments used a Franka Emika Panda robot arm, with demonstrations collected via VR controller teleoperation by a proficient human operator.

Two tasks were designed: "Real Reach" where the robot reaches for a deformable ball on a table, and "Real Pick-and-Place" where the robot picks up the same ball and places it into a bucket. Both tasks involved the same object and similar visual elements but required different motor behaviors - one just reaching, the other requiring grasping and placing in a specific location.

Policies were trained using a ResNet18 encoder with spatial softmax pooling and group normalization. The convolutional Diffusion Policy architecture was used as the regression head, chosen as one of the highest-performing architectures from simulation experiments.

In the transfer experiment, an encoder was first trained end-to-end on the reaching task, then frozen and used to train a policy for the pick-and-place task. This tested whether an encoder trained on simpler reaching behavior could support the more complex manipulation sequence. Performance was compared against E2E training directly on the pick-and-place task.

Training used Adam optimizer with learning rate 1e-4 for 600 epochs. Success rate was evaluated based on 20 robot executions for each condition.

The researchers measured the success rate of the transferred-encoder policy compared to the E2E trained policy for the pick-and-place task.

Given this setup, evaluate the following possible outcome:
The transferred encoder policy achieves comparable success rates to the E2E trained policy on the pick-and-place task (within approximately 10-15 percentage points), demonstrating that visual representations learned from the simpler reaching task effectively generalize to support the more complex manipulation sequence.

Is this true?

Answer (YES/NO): NO